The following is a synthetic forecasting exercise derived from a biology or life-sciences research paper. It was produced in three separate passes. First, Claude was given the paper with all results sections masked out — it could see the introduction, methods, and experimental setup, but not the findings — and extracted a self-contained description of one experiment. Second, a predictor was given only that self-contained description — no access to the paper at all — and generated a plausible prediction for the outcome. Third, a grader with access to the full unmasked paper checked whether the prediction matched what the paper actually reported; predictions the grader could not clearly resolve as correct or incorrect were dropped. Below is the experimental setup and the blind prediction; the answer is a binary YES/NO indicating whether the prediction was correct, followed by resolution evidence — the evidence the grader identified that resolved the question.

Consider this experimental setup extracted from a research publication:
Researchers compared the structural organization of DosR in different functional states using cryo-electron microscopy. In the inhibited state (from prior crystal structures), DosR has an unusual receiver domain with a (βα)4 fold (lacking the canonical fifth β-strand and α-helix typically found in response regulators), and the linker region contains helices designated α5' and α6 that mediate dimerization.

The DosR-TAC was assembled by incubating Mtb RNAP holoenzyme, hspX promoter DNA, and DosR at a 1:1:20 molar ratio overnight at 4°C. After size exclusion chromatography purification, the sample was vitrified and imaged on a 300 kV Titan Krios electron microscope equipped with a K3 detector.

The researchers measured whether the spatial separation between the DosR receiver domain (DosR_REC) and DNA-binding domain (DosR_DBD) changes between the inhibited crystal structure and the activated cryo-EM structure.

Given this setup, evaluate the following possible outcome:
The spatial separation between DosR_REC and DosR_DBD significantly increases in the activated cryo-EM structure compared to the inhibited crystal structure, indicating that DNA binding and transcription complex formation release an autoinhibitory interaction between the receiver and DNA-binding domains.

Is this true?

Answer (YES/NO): YES